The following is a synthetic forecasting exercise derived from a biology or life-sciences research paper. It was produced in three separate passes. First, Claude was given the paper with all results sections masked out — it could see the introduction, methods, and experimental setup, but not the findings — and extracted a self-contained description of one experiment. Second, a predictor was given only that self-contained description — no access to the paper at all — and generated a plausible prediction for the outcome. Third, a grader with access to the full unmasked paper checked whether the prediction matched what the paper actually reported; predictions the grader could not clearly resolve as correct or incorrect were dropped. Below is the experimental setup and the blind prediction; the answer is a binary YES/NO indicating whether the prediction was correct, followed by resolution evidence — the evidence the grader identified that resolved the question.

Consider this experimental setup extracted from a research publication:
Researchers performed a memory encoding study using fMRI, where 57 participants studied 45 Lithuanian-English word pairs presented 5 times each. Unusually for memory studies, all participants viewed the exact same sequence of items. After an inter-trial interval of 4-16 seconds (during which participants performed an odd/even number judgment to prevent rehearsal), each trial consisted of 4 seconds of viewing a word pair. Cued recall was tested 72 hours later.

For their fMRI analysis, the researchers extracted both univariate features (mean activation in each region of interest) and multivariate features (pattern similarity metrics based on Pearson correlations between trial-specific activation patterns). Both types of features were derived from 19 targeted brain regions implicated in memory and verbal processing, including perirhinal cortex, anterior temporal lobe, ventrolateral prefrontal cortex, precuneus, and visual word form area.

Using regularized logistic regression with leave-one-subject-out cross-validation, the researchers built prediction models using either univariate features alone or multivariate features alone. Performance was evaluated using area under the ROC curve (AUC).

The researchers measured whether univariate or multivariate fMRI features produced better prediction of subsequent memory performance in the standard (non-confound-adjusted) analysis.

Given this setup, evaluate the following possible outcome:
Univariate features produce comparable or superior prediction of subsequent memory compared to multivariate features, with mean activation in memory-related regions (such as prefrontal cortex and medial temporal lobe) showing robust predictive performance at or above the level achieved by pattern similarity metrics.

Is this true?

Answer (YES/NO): YES